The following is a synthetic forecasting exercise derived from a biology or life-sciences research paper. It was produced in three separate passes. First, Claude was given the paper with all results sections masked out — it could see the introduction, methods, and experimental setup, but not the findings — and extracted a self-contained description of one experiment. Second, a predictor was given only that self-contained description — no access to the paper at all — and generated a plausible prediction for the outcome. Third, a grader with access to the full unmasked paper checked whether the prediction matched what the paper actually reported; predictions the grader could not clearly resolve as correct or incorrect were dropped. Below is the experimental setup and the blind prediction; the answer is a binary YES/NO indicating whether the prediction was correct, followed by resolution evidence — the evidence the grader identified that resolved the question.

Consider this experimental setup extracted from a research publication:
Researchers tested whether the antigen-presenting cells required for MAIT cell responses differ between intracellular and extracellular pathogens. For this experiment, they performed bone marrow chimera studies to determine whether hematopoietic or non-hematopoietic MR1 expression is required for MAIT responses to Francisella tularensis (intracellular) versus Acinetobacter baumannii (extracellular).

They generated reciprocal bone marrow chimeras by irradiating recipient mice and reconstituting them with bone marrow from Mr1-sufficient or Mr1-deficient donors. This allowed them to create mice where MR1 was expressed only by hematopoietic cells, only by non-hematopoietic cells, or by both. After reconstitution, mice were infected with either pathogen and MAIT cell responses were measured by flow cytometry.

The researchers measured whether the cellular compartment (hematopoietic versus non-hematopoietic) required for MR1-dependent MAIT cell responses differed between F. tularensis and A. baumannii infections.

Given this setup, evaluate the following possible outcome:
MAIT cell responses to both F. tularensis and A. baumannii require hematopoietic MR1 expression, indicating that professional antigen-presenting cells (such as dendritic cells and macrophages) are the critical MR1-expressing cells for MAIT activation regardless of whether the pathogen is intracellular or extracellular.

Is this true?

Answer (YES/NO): NO